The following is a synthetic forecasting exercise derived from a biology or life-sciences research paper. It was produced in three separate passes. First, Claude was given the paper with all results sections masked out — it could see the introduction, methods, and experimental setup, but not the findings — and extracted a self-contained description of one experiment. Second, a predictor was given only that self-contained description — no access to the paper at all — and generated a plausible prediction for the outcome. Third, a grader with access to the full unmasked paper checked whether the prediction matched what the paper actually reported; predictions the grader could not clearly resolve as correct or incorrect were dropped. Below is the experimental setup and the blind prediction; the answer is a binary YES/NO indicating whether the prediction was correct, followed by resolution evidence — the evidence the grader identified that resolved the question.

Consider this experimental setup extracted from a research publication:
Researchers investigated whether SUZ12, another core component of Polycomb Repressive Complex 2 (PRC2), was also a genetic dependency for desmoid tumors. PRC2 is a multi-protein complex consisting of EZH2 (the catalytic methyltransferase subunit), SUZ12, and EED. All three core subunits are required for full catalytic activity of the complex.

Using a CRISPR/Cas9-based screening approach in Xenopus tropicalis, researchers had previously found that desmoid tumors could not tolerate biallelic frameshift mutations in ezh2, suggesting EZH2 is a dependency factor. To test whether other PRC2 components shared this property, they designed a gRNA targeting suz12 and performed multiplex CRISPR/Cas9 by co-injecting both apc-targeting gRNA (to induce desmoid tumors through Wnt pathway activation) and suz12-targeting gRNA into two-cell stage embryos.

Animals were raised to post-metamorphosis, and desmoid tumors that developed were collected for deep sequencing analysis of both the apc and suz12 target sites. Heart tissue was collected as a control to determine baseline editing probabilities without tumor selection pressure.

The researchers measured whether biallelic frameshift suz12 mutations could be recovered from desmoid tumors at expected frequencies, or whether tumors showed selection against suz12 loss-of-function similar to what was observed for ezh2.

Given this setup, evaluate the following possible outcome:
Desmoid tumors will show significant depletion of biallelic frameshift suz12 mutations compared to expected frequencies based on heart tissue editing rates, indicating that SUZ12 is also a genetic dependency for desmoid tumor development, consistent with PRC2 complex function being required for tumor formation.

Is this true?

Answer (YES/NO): YES